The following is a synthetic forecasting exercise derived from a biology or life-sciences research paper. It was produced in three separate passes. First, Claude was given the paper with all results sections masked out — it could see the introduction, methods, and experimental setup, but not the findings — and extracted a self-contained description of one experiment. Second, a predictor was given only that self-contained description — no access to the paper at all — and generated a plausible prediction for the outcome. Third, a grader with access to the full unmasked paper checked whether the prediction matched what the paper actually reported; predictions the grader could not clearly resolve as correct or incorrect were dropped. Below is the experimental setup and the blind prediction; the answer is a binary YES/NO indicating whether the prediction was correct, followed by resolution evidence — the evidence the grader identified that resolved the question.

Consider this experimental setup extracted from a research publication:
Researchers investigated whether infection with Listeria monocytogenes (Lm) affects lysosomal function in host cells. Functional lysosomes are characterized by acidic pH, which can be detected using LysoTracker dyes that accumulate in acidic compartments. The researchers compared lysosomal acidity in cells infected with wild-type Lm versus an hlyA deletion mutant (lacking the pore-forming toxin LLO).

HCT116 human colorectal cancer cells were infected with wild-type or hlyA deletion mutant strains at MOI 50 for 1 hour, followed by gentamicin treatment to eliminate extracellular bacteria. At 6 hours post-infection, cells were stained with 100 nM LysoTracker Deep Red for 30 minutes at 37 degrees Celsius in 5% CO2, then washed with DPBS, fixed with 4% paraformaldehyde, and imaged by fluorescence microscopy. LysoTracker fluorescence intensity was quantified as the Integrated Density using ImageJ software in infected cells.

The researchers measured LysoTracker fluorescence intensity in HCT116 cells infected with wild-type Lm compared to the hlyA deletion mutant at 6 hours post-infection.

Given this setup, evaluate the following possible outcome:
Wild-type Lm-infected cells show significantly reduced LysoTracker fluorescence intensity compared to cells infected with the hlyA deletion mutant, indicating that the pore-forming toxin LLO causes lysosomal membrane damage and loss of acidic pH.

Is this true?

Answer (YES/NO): YES